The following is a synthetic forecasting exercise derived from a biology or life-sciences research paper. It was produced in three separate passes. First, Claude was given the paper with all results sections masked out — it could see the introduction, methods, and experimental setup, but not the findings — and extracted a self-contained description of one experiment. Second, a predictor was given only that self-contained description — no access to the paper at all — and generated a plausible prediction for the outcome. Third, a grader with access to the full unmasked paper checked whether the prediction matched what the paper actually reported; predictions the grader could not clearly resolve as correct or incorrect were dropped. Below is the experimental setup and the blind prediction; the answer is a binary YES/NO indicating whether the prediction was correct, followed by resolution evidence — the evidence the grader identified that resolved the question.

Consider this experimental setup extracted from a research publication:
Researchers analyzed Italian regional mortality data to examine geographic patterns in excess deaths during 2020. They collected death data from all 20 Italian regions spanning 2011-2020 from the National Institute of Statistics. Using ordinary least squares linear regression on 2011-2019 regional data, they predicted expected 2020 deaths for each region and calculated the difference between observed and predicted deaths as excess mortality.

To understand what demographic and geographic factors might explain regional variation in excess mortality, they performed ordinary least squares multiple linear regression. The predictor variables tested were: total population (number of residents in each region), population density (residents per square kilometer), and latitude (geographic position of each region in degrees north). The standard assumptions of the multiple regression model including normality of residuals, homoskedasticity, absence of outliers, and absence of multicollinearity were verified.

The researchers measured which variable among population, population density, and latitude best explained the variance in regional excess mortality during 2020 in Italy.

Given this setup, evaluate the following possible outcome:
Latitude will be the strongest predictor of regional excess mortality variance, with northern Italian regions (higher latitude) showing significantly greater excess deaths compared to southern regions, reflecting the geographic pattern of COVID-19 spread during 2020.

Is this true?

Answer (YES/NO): YES